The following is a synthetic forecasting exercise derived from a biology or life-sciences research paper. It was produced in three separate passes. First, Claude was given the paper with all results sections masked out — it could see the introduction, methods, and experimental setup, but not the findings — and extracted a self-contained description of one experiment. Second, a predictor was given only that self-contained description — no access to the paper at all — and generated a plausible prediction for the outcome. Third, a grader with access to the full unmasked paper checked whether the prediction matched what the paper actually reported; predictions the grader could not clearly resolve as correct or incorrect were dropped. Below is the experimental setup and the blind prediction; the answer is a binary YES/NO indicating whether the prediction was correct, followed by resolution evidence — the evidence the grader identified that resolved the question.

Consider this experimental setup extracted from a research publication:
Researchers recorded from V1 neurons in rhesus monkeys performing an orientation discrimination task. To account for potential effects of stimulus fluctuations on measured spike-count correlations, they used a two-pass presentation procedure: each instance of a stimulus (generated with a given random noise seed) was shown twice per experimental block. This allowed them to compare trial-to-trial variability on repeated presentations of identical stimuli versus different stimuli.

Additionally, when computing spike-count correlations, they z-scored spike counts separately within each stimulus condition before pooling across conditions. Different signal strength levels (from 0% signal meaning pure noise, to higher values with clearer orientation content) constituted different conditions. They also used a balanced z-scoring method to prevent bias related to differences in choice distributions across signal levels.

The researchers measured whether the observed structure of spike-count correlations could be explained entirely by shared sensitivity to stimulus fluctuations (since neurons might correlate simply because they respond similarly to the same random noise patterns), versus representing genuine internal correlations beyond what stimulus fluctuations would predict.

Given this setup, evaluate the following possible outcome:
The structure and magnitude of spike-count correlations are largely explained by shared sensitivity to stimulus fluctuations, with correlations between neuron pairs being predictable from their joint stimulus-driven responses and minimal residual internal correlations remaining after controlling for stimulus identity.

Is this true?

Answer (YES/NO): NO